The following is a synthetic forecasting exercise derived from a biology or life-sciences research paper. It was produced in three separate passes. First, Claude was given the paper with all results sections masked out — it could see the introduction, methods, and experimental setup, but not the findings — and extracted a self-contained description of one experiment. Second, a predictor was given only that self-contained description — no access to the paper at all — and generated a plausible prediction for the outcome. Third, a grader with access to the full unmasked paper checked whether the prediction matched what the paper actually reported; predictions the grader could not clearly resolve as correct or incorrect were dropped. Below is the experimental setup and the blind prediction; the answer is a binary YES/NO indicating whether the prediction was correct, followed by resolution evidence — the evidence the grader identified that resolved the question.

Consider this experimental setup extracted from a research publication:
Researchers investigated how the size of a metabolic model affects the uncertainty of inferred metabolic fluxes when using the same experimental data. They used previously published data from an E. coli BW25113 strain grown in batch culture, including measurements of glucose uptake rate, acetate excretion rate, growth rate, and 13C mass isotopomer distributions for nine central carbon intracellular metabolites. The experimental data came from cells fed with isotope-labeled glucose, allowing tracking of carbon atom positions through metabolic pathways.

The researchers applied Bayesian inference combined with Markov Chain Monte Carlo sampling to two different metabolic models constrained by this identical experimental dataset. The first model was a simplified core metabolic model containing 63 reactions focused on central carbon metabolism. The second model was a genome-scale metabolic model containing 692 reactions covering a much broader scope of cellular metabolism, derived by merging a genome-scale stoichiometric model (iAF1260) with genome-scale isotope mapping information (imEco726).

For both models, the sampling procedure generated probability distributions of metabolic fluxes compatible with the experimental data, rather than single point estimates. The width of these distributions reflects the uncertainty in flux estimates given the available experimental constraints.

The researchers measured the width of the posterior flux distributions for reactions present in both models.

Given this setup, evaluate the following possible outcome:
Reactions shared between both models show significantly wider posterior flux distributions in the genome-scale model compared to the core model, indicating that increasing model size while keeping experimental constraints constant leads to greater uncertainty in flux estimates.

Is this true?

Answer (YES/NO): NO